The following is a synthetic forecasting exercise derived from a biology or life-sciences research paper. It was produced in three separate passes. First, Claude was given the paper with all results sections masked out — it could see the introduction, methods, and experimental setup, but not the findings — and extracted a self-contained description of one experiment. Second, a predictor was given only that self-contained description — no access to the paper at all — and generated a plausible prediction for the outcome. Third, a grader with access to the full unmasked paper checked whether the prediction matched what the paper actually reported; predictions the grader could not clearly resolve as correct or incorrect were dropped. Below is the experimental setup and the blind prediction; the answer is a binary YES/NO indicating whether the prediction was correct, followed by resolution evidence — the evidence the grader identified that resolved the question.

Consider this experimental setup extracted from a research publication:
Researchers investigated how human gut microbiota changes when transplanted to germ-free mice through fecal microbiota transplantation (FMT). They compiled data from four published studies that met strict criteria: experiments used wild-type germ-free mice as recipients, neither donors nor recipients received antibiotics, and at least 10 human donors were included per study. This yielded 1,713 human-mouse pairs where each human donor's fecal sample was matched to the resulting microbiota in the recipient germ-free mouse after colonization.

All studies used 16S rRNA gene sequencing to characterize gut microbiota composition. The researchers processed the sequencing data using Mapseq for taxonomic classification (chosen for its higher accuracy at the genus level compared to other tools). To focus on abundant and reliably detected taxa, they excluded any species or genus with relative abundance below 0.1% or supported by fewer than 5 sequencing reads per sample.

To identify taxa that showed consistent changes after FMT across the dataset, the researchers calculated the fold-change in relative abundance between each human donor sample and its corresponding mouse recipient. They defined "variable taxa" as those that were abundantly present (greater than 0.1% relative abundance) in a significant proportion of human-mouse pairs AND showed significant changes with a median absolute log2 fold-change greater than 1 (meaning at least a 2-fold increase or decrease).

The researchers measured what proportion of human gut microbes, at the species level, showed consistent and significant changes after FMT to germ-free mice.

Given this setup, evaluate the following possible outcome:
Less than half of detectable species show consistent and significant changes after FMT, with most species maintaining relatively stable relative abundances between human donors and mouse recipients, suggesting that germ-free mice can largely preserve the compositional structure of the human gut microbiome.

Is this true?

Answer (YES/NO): NO